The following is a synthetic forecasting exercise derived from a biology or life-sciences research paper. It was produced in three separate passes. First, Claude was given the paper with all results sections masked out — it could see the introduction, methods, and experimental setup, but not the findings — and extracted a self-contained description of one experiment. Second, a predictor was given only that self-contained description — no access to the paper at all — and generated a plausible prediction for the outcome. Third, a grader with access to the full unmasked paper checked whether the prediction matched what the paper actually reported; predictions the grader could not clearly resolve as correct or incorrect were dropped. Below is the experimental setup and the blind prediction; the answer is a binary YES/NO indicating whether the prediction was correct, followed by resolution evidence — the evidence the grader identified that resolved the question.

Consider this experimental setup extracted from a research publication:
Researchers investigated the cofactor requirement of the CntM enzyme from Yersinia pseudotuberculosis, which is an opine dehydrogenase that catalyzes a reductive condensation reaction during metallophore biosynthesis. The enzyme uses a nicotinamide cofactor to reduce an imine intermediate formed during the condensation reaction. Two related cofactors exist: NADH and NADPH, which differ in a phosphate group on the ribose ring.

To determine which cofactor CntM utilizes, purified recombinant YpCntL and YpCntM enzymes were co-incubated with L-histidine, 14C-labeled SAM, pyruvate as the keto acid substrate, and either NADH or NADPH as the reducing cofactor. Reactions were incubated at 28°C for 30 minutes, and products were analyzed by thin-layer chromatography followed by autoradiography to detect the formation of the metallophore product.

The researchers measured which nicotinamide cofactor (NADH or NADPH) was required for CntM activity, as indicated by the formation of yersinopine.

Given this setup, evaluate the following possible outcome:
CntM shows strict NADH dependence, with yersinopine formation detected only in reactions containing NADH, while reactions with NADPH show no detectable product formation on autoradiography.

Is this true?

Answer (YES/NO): NO